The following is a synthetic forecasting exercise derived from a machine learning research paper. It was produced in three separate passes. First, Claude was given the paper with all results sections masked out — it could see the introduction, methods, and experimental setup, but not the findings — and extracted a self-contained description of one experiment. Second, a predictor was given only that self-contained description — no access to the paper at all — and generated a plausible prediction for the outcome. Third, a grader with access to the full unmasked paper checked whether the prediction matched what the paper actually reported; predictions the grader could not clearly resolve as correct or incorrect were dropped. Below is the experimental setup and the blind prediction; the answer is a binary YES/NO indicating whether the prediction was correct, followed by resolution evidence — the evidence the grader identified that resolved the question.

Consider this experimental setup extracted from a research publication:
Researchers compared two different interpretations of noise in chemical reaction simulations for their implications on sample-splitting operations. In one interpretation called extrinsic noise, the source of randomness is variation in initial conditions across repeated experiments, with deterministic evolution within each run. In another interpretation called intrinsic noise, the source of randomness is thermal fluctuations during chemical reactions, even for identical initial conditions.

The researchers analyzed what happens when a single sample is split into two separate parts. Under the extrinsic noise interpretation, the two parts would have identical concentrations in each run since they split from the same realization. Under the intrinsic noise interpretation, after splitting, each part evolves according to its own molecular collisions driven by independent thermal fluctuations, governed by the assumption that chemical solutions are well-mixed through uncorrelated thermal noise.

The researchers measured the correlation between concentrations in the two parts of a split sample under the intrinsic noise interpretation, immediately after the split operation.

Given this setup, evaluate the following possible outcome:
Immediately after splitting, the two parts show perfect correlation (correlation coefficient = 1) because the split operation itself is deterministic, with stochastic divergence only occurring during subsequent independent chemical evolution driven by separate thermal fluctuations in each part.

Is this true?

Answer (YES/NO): NO